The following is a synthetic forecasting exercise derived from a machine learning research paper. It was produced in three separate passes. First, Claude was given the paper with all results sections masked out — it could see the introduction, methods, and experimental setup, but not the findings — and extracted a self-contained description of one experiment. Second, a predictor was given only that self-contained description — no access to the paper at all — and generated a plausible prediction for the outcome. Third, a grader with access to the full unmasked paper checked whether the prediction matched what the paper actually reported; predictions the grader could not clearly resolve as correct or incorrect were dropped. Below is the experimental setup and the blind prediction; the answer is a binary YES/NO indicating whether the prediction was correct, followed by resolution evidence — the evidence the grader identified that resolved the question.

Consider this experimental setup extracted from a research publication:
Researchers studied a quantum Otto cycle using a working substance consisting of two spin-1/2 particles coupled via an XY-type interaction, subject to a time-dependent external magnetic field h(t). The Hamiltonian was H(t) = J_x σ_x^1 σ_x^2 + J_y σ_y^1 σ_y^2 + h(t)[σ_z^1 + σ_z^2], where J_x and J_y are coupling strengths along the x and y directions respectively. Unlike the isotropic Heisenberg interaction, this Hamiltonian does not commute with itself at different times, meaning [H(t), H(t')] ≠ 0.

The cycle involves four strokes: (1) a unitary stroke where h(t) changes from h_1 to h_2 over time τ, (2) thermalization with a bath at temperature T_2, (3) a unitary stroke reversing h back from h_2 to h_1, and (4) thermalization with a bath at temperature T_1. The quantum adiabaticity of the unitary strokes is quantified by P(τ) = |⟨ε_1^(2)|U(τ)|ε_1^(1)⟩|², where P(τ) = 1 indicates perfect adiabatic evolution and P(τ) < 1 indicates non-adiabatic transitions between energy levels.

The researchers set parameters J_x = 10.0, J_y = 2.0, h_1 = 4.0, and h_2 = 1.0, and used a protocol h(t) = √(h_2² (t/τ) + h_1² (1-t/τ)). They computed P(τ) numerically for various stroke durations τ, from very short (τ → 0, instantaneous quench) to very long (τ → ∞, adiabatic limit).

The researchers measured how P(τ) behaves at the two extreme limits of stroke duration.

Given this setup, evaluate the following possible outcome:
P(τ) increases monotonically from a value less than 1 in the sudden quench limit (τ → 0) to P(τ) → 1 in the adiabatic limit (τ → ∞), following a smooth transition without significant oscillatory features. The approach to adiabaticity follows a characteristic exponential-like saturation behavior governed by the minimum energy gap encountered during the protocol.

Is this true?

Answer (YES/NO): NO